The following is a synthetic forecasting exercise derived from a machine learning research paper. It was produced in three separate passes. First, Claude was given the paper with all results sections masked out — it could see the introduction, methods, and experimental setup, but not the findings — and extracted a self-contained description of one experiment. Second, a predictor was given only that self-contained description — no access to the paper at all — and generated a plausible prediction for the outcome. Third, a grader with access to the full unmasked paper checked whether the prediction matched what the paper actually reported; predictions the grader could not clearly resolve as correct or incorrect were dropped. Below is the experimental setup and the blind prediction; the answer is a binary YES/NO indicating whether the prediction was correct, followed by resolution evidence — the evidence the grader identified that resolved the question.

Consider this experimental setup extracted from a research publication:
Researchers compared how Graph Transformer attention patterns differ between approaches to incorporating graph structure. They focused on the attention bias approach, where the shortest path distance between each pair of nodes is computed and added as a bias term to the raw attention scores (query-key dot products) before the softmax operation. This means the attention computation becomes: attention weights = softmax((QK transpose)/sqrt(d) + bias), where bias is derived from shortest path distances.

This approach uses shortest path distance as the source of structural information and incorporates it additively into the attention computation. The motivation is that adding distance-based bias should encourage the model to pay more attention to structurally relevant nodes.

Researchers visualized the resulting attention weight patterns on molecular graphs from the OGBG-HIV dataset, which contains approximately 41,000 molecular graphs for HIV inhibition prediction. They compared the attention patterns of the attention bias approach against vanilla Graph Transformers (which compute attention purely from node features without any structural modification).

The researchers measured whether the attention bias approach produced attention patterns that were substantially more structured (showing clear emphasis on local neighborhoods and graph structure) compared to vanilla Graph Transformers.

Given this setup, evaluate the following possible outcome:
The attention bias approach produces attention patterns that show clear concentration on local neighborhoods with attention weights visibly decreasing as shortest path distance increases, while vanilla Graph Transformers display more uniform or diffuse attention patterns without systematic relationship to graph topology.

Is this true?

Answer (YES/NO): NO